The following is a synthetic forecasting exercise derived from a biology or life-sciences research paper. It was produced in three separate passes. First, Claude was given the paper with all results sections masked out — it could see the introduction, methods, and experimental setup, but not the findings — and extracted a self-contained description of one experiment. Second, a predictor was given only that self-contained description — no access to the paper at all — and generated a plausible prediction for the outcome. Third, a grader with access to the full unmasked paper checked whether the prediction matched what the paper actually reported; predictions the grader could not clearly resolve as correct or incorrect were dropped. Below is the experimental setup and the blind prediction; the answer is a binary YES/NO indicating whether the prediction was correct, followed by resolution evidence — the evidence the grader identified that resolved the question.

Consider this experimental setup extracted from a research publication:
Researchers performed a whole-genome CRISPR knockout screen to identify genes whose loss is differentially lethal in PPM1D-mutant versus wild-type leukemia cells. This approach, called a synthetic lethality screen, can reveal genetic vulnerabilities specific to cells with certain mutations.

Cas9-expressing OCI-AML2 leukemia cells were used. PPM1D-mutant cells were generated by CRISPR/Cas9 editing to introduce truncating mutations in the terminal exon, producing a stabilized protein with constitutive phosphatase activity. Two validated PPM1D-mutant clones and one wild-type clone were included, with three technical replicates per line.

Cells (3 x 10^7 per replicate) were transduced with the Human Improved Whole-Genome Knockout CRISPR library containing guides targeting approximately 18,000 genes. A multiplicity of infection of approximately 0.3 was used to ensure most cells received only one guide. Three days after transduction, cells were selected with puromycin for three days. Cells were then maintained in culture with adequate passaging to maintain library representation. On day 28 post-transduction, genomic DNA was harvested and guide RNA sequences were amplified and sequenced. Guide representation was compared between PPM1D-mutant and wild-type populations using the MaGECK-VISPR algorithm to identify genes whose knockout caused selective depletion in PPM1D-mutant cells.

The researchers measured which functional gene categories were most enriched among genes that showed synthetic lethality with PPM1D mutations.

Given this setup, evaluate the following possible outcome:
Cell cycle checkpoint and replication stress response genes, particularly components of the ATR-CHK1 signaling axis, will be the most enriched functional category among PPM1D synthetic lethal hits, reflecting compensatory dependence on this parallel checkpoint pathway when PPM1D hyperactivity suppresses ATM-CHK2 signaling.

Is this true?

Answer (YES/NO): NO